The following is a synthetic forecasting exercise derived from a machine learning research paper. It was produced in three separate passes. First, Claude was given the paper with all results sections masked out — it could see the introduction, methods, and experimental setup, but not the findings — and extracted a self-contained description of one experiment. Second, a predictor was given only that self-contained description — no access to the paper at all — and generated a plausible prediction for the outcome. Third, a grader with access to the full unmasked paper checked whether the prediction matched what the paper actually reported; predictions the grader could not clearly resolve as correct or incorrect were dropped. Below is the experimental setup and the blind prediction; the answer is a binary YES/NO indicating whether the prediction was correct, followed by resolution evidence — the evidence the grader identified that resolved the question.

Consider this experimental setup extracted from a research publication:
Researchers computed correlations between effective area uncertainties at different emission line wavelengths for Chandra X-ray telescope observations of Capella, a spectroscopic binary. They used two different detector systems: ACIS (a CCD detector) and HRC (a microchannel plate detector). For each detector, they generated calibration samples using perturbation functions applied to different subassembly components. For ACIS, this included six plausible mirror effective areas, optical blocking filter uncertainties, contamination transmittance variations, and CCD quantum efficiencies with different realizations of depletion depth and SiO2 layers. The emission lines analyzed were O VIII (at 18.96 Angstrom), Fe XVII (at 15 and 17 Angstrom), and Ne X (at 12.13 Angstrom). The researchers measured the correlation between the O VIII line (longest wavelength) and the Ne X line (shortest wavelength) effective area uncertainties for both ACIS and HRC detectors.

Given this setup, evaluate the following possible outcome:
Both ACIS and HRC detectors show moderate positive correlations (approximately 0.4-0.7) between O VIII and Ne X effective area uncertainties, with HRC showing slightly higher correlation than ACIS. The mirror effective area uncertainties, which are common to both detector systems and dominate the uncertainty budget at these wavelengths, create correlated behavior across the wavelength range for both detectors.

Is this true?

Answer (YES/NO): NO